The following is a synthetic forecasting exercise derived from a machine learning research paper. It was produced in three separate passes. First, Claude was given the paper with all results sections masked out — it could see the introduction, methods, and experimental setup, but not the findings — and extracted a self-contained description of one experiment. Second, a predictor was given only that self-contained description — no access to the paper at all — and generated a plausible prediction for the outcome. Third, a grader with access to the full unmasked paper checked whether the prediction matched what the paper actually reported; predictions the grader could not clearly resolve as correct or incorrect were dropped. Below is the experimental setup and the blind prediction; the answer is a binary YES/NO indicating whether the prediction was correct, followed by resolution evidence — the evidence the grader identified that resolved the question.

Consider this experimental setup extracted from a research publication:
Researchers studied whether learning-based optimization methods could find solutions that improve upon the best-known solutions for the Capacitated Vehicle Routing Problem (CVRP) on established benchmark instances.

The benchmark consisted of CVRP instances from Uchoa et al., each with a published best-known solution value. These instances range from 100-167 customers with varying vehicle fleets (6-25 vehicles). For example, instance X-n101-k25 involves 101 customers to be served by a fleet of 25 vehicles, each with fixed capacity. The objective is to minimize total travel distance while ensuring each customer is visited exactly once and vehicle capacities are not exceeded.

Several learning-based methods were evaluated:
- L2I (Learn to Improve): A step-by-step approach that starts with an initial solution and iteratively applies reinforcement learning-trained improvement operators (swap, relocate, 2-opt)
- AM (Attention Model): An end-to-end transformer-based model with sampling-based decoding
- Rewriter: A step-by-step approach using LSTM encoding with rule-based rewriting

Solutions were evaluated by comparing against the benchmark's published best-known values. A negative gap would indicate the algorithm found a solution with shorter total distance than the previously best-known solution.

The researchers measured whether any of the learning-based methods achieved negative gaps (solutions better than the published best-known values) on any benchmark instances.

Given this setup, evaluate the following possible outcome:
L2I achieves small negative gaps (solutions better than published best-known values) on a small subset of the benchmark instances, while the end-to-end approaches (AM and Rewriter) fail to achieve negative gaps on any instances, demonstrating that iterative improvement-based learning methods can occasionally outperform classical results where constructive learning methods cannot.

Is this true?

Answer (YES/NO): NO